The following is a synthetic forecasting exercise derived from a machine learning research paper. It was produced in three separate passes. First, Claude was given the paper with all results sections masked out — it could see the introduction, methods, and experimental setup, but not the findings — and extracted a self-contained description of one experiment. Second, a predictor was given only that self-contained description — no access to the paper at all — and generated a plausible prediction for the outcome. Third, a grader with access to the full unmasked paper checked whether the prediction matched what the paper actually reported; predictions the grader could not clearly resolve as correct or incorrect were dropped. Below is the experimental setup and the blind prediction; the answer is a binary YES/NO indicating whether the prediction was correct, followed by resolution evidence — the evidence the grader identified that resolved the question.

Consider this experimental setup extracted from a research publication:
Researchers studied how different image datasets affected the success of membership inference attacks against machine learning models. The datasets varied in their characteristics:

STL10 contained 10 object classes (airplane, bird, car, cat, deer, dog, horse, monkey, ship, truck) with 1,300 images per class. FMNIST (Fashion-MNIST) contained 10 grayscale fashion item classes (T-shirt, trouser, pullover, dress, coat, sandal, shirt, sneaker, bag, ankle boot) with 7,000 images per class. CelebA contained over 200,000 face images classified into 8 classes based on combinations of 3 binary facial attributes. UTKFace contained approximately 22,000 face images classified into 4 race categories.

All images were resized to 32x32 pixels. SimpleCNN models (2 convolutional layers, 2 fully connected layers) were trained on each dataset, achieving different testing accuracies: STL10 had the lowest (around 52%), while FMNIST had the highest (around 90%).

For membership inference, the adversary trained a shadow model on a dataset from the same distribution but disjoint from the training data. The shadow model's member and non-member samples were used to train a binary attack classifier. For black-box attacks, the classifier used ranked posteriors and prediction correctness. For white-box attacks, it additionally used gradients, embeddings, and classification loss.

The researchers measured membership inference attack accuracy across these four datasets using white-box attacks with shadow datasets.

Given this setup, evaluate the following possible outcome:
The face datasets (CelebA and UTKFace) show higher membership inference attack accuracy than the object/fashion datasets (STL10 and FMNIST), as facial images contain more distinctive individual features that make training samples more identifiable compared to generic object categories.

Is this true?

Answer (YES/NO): NO